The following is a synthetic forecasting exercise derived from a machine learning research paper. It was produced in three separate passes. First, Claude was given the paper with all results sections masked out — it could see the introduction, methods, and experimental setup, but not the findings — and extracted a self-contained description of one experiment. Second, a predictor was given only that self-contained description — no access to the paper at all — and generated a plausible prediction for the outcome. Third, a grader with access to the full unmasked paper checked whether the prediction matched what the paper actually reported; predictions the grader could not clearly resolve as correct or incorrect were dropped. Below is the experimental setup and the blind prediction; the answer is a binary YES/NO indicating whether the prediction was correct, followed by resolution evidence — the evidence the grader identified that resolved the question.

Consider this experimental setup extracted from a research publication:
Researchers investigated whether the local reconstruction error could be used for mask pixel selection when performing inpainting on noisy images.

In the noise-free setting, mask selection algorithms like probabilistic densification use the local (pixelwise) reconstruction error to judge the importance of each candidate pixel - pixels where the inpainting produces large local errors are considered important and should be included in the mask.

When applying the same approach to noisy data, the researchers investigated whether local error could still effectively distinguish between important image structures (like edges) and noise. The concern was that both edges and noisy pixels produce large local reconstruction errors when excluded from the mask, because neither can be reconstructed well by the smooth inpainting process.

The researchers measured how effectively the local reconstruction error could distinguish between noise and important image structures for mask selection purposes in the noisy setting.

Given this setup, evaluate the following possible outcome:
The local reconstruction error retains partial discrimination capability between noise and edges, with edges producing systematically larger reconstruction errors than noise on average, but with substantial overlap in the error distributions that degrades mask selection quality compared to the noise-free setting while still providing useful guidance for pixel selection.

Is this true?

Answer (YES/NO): NO